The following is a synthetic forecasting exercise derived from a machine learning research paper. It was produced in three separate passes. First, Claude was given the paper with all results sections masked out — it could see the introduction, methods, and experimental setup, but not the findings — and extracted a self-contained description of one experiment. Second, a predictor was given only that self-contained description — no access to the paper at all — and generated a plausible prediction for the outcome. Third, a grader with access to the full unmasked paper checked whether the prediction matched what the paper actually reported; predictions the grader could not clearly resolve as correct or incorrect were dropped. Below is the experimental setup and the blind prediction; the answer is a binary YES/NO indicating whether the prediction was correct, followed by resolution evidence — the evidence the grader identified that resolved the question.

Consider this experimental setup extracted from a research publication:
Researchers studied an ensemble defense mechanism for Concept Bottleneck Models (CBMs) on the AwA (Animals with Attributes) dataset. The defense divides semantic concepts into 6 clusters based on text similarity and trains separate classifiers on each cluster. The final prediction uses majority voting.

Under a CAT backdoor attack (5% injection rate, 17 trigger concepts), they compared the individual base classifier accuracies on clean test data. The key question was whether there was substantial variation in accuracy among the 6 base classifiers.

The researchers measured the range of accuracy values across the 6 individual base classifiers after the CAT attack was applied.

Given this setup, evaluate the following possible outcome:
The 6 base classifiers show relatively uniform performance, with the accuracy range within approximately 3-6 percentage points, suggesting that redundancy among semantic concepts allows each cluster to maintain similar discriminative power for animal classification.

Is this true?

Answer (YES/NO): NO